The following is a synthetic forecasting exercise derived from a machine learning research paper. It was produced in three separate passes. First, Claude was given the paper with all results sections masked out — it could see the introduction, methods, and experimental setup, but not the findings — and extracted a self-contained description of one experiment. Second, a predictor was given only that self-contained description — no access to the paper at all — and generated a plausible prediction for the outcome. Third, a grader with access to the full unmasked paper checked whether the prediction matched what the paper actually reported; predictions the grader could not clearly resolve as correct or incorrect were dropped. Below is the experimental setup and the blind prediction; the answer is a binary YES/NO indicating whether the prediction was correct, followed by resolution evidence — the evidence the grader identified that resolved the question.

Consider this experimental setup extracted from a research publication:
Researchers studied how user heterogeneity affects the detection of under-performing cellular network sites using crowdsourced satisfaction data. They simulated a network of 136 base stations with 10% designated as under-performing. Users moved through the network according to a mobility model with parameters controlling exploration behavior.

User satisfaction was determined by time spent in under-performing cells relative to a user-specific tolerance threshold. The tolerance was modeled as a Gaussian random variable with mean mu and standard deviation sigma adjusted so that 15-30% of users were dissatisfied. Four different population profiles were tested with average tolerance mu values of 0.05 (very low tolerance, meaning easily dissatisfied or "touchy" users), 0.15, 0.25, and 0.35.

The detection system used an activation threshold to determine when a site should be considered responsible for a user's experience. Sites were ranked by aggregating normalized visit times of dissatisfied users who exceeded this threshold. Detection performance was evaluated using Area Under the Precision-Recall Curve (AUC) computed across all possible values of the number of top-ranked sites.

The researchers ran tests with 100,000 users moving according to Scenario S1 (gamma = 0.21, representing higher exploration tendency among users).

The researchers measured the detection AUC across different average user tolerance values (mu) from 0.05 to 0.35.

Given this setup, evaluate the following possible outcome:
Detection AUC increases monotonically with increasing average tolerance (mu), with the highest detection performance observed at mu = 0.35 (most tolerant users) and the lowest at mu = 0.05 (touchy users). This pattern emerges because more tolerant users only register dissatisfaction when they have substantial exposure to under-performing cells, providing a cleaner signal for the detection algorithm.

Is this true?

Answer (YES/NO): NO